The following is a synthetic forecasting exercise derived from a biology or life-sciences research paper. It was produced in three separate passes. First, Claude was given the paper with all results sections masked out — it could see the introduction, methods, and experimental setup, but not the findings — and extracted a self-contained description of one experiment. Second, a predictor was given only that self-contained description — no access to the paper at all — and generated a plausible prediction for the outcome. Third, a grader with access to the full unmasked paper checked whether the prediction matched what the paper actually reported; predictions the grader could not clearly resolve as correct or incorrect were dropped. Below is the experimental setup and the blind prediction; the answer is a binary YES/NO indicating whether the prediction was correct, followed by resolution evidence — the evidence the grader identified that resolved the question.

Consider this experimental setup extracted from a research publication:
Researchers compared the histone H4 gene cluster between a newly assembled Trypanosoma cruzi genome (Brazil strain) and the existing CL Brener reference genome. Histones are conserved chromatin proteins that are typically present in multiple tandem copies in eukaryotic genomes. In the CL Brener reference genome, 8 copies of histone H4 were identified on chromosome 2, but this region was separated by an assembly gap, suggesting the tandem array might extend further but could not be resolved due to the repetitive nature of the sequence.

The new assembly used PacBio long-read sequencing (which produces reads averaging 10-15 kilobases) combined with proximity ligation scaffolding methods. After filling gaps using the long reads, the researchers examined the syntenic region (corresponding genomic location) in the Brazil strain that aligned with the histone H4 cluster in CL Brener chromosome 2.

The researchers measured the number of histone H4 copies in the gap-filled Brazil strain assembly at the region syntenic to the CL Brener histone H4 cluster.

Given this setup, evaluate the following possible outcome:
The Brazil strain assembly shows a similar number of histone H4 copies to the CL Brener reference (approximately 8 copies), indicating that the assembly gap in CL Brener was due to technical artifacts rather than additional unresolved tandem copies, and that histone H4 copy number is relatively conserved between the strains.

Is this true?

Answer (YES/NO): NO